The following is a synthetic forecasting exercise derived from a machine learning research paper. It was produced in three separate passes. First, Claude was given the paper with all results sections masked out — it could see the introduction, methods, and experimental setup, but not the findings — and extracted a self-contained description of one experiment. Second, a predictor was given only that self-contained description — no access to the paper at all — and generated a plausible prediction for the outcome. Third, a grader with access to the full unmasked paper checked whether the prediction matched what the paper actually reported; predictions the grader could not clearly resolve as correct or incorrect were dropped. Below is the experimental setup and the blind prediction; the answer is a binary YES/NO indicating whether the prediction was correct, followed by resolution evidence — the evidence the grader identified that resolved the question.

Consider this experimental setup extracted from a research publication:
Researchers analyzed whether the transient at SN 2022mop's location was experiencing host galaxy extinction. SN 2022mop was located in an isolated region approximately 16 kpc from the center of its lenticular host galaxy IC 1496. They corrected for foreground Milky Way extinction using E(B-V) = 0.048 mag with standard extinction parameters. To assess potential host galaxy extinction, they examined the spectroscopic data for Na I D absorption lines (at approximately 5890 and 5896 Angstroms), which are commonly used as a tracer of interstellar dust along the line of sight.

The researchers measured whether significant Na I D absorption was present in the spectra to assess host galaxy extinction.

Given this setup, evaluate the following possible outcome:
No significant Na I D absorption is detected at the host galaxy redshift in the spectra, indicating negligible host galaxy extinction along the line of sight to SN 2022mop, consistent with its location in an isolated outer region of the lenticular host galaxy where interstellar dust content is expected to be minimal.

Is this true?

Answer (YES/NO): YES